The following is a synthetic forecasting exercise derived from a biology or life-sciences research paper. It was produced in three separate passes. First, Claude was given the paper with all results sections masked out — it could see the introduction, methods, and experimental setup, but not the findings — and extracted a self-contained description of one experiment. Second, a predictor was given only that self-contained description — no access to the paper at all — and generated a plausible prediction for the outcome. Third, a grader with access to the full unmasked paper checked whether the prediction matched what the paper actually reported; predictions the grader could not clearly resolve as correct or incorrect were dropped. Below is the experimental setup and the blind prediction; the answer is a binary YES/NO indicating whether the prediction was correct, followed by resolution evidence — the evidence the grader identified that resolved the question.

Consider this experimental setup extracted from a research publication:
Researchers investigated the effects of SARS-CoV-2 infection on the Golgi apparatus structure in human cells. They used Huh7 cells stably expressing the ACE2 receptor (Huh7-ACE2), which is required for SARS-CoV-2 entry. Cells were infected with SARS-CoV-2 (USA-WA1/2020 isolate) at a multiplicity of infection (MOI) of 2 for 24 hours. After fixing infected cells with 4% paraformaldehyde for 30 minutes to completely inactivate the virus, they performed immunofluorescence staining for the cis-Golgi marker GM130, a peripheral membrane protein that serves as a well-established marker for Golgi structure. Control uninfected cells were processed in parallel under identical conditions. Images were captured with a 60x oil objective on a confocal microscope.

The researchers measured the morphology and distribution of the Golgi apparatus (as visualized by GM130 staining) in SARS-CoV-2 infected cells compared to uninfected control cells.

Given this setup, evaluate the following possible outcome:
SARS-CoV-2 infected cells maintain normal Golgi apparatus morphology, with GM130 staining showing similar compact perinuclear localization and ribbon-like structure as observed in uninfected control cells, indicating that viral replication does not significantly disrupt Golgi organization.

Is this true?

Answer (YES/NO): NO